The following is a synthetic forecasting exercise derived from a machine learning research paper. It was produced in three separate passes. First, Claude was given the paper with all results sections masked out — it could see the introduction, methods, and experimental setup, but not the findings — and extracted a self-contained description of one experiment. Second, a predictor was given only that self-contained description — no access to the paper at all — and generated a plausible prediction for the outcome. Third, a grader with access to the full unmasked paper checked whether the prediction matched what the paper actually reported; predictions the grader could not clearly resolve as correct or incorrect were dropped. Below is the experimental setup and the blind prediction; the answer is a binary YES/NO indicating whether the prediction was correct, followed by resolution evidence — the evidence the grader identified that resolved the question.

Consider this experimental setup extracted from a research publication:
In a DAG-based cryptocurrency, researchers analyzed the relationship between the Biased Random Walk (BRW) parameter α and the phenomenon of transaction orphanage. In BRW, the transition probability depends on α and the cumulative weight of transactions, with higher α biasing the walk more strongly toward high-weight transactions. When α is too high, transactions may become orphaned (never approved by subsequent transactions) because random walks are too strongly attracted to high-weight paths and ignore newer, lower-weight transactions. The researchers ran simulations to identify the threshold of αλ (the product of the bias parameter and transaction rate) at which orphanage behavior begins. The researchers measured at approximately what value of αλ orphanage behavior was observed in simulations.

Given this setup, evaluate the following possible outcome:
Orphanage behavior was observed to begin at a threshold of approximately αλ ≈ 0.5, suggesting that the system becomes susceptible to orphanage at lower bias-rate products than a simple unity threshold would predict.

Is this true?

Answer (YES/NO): NO